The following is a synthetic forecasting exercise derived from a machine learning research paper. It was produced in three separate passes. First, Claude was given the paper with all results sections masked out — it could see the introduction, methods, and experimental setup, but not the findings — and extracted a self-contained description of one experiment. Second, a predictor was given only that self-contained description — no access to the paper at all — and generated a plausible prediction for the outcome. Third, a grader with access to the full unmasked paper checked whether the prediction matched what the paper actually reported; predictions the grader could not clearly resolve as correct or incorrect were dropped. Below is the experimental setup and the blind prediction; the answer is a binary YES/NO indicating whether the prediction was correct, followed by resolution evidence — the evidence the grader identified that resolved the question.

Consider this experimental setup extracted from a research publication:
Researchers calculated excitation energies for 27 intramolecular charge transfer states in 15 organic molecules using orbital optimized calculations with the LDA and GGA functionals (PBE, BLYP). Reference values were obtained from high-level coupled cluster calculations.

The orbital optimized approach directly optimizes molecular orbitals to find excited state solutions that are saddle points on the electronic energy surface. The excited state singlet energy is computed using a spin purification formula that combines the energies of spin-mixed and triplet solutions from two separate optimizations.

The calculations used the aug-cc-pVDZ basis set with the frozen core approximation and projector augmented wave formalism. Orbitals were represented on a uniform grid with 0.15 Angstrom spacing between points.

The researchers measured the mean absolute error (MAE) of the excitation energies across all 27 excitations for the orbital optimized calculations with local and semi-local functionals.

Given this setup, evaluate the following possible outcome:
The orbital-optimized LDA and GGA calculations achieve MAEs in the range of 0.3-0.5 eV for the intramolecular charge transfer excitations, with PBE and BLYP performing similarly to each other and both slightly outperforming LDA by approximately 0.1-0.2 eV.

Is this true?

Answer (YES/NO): NO